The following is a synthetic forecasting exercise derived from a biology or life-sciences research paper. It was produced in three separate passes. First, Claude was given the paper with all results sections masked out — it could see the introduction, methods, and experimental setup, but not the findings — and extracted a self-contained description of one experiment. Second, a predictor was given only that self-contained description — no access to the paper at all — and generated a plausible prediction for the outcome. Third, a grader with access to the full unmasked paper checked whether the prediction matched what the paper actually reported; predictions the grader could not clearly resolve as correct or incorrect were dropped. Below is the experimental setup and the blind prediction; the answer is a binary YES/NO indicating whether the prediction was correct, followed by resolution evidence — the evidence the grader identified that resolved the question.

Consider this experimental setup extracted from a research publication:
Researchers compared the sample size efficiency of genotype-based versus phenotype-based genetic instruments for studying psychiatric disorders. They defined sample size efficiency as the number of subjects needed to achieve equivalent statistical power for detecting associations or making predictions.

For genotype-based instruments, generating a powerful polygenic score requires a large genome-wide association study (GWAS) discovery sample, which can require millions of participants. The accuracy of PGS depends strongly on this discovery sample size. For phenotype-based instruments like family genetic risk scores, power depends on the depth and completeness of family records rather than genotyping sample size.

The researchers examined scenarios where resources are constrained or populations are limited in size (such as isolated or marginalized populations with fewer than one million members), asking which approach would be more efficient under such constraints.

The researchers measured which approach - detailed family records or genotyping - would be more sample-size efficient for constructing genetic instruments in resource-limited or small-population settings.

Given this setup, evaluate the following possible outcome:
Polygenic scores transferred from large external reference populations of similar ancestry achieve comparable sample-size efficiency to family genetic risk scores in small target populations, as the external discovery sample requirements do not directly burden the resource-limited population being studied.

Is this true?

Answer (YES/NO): NO